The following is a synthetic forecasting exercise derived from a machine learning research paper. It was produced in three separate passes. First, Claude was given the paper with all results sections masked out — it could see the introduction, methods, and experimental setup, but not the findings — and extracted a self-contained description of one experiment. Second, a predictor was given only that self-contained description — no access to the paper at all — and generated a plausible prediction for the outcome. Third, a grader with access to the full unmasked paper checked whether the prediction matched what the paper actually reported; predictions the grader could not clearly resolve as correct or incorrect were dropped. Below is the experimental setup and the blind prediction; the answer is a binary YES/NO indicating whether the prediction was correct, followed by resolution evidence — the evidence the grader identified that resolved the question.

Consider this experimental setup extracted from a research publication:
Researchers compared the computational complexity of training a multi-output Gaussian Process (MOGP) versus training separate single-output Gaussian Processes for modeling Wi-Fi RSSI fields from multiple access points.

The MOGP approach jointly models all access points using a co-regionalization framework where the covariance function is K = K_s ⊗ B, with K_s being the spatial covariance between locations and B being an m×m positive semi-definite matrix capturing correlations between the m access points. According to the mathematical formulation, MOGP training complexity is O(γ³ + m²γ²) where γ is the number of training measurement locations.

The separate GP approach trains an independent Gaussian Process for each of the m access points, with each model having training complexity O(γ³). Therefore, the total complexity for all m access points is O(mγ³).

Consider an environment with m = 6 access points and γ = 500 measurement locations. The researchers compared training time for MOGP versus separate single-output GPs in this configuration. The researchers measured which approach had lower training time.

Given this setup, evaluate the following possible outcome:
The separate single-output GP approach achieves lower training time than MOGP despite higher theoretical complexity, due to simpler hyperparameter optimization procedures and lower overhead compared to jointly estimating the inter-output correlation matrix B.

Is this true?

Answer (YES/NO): NO